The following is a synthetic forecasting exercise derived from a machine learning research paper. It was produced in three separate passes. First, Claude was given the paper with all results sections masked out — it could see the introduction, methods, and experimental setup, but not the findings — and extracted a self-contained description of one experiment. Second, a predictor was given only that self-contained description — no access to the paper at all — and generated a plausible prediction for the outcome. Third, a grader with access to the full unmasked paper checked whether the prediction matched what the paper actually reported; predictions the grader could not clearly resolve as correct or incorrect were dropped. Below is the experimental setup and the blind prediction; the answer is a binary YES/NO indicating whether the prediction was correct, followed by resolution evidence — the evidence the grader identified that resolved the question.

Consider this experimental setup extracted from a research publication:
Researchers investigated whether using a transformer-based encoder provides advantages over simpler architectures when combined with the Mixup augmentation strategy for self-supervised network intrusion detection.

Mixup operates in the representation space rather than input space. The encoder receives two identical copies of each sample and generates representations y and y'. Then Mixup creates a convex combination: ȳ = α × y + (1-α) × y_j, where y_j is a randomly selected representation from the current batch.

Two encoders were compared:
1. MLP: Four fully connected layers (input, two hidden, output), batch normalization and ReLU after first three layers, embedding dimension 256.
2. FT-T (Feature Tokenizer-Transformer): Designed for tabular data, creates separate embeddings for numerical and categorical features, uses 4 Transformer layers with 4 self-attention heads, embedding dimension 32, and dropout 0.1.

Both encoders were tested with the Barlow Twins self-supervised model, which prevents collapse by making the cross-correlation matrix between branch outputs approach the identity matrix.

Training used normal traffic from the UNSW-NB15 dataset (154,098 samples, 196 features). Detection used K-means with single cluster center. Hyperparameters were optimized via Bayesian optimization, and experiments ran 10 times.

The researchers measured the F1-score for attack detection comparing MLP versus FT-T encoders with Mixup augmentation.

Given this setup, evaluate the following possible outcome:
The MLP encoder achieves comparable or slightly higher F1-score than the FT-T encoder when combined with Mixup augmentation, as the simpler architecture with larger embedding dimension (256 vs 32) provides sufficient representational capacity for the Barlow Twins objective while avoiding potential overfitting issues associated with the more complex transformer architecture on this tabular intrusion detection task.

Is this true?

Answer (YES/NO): YES